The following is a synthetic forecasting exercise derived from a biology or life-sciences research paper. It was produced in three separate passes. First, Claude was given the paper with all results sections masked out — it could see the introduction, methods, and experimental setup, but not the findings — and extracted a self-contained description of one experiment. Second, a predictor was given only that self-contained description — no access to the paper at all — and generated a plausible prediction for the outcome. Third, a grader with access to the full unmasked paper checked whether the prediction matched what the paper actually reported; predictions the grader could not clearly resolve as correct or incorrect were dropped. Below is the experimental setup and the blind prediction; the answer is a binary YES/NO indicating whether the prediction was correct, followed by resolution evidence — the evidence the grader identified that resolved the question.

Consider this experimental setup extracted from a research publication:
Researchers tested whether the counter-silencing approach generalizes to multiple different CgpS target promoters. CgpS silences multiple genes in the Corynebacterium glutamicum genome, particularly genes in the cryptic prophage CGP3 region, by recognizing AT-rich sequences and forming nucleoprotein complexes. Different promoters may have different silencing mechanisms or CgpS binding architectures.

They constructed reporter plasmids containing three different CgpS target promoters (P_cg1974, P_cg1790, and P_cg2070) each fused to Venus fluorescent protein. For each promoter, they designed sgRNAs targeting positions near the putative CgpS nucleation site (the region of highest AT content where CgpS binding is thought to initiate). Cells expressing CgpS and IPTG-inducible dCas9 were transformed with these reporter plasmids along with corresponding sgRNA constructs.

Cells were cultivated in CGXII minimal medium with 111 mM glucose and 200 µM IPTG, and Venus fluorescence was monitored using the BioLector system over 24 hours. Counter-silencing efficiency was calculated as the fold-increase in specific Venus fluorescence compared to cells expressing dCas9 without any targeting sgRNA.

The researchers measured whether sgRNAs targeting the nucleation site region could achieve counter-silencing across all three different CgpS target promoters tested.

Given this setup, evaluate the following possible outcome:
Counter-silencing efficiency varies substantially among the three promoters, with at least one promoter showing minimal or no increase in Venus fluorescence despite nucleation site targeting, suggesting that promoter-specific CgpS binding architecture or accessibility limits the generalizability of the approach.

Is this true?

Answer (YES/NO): YES